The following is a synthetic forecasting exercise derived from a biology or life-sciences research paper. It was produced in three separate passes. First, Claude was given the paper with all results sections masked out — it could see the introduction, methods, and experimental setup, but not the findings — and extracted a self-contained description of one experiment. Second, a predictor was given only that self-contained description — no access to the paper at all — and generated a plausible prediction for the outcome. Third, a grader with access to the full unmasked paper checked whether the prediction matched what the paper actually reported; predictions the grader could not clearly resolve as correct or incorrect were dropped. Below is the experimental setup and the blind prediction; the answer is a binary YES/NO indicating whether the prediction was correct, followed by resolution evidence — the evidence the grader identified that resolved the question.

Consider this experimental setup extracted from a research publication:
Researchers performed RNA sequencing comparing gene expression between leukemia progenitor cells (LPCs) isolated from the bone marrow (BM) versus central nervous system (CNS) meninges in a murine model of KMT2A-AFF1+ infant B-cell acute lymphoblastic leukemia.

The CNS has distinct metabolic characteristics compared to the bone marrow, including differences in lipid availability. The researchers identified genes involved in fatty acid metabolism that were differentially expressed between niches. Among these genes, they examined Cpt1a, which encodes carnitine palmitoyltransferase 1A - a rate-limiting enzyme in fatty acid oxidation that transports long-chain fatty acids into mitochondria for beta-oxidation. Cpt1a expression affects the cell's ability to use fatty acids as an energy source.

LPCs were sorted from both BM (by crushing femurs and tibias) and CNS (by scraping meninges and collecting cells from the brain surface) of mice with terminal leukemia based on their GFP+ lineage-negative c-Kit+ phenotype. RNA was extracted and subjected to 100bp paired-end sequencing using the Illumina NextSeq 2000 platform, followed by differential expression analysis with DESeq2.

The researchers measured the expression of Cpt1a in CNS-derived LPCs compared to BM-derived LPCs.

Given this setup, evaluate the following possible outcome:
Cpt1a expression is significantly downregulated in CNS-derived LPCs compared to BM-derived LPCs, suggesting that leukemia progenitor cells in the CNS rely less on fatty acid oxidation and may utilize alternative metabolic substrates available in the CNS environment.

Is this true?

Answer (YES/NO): YES